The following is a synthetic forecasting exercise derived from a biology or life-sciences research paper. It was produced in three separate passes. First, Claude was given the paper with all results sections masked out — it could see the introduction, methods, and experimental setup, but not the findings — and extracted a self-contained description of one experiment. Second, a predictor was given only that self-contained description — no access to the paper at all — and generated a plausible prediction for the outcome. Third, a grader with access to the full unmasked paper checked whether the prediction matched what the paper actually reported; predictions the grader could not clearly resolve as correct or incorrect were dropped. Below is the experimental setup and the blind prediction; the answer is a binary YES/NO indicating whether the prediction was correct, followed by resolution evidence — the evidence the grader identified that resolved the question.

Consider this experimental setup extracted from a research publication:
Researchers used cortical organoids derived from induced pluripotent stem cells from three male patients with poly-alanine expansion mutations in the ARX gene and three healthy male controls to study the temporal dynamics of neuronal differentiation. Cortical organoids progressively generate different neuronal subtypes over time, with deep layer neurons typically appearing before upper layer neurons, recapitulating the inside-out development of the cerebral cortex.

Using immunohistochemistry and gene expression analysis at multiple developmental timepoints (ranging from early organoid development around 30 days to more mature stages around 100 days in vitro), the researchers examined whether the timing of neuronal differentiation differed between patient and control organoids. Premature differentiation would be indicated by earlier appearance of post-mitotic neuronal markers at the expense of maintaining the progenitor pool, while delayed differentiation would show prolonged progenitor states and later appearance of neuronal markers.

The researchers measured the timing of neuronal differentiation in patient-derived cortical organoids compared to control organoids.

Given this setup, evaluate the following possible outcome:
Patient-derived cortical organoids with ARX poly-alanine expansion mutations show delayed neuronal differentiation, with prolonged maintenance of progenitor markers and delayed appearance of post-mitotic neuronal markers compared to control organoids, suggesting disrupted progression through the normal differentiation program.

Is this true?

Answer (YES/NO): NO